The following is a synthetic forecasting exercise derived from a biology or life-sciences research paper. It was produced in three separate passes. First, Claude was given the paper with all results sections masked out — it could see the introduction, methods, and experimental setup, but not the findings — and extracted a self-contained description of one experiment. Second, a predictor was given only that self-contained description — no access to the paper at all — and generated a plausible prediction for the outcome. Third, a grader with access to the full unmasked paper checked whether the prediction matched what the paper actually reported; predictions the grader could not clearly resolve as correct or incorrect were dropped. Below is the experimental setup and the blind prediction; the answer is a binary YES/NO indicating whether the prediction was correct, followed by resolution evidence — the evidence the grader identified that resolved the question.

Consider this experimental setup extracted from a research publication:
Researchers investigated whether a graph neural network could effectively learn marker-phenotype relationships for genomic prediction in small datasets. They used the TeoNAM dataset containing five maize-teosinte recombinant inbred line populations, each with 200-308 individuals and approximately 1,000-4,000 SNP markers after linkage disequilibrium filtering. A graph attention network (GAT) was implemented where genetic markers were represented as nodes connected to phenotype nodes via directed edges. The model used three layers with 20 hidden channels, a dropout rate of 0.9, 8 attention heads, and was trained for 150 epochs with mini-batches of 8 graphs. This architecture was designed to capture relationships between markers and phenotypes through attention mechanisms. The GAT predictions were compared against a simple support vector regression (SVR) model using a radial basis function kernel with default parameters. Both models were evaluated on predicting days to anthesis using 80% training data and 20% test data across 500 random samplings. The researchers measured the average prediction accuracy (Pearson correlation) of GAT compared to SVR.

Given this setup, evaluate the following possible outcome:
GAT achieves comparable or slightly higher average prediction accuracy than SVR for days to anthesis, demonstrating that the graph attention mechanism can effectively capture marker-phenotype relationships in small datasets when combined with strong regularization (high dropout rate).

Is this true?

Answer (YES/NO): NO